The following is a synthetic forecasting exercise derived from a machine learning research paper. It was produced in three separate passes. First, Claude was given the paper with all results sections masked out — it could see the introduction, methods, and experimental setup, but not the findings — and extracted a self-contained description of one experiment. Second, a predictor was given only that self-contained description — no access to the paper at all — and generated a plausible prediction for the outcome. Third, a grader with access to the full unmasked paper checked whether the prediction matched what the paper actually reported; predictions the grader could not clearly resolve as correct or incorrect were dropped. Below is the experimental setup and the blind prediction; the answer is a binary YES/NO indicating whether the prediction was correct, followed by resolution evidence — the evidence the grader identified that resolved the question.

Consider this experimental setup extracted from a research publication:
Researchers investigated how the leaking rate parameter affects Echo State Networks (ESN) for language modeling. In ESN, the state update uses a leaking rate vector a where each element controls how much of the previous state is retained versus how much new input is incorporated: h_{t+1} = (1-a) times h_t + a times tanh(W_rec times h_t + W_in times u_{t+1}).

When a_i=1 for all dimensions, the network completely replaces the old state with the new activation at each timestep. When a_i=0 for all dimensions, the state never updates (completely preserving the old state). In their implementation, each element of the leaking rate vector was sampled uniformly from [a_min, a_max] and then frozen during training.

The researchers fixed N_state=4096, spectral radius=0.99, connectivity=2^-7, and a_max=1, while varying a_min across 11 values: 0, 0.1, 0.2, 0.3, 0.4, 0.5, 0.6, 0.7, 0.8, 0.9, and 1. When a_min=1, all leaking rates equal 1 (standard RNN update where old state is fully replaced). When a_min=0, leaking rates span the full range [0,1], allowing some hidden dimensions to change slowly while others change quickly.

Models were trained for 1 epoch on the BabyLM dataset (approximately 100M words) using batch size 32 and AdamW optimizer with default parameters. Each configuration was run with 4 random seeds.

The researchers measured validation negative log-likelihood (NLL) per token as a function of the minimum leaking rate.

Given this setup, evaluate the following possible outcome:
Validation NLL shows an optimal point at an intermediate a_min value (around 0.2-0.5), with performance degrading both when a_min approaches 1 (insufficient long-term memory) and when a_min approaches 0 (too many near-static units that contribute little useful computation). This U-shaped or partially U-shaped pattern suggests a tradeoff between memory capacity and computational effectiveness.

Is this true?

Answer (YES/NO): NO